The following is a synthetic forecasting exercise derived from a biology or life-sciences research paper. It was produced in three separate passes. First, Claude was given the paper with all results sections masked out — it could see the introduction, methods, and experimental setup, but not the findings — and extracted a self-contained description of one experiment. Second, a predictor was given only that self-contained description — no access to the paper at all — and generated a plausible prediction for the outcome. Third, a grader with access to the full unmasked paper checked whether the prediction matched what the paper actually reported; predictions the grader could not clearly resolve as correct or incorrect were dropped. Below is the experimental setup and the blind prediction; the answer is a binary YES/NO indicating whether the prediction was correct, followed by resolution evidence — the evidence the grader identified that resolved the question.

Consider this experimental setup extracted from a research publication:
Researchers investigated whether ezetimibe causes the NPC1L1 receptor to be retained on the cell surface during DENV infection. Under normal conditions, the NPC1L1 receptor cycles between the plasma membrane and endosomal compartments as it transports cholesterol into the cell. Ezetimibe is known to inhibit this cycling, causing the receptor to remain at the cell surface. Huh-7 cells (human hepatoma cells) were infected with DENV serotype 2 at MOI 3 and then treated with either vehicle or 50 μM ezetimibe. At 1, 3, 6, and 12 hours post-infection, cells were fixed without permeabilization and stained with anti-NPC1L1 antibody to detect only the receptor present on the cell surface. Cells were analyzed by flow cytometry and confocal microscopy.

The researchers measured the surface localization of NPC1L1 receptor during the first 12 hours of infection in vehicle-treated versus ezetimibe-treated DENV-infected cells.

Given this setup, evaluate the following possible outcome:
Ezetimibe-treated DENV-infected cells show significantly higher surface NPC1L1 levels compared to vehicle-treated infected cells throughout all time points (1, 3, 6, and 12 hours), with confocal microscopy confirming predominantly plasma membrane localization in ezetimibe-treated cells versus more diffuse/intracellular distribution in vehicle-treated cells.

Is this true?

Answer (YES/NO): NO